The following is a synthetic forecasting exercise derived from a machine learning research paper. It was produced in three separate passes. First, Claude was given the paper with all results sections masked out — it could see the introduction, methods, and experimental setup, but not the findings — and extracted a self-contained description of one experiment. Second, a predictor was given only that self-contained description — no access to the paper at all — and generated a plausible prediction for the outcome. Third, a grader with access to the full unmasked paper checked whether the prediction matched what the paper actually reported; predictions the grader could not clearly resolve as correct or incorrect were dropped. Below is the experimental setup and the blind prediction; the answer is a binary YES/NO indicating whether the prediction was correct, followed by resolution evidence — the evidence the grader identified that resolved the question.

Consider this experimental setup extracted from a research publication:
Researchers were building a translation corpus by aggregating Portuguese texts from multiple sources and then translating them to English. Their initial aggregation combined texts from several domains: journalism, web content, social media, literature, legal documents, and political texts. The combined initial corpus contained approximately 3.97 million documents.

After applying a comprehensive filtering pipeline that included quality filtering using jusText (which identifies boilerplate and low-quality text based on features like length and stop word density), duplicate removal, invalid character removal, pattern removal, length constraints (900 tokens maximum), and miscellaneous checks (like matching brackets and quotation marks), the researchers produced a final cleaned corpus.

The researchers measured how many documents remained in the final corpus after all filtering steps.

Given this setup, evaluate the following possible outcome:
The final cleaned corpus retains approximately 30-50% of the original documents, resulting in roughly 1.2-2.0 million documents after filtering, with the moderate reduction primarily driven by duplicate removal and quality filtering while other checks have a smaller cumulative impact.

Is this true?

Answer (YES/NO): YES